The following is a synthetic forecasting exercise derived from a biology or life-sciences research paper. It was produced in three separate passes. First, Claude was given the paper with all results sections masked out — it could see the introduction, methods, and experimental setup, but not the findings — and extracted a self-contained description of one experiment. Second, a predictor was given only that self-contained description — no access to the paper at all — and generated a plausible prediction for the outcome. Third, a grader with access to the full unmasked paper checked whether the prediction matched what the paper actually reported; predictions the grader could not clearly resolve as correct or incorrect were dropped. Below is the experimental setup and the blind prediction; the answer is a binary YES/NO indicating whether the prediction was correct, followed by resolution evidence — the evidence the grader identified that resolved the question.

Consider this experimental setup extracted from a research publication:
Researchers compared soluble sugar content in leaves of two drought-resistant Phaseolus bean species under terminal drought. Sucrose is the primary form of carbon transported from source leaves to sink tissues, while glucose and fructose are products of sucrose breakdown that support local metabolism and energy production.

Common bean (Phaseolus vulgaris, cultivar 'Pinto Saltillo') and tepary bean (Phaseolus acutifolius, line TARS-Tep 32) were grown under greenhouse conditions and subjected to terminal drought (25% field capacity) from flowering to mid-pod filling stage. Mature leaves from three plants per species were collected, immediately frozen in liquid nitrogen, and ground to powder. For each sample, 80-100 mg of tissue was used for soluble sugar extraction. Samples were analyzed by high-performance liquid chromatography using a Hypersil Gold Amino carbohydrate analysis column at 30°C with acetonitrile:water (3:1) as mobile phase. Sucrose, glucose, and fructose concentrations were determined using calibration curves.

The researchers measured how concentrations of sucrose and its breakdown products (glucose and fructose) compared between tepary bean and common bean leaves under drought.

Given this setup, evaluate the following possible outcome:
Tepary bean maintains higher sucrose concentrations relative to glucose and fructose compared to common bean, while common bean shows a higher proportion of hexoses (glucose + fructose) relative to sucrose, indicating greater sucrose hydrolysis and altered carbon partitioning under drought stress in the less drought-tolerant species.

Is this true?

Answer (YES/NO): NO